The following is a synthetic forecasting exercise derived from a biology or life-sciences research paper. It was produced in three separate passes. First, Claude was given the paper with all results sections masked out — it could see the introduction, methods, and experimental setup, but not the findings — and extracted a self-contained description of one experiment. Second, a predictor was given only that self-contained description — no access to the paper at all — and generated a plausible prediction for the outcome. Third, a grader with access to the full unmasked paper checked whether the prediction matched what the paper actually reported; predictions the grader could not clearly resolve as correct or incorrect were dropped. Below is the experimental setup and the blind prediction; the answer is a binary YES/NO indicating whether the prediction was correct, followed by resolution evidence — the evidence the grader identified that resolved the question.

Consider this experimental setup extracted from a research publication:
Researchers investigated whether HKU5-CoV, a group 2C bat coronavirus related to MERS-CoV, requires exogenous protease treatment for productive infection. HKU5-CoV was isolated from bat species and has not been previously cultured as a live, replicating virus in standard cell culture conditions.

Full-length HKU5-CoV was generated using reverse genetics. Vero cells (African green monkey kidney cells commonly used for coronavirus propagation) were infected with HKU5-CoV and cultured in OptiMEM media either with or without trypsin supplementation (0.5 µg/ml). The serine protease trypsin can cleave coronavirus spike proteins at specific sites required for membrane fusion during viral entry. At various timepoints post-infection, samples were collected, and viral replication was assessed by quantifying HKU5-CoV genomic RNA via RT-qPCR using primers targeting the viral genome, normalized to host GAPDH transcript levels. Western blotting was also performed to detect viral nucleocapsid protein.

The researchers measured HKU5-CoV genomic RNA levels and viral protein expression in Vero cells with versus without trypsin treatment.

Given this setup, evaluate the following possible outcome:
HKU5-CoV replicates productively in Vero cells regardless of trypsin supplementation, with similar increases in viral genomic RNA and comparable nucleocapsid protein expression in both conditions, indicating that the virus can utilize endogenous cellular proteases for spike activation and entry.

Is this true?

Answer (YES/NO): NO